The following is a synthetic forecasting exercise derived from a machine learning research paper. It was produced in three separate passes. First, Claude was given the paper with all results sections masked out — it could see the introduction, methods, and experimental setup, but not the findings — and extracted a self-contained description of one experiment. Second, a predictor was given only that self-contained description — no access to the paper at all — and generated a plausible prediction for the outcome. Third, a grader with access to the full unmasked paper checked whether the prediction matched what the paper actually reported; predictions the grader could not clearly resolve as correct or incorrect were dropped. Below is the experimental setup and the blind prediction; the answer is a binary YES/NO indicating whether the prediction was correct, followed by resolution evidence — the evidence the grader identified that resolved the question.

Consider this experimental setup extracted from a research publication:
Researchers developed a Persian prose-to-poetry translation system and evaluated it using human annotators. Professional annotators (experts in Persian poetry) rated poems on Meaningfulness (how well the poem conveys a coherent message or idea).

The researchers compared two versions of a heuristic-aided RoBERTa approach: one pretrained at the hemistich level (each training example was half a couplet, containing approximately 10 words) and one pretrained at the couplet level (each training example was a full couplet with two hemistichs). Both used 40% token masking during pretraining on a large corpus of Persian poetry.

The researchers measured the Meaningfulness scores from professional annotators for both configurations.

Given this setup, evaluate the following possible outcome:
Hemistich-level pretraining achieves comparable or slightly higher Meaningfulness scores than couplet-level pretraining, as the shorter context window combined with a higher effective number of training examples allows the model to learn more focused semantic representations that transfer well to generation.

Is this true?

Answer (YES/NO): NO